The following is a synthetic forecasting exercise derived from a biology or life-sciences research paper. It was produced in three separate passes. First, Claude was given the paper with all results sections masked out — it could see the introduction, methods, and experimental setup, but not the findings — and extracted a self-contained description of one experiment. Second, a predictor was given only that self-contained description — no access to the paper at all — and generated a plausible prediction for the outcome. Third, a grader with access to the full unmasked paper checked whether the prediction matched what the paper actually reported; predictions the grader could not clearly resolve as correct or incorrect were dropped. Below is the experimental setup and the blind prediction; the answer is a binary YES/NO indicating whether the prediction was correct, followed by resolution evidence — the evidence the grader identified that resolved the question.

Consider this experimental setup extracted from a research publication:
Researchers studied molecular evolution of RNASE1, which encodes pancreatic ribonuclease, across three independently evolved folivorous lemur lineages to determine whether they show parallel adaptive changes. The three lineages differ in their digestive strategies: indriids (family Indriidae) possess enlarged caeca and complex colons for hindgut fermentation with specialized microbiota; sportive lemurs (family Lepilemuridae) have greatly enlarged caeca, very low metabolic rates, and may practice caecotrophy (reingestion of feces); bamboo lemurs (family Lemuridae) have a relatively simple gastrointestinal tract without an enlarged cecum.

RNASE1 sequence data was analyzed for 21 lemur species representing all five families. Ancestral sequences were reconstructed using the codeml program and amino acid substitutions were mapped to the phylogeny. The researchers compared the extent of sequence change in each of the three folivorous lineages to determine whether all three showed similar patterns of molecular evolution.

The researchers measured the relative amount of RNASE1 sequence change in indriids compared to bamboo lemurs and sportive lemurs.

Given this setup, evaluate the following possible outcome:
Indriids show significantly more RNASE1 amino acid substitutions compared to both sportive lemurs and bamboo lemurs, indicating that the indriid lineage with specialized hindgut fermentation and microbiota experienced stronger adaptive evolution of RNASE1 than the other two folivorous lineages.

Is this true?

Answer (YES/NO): YES